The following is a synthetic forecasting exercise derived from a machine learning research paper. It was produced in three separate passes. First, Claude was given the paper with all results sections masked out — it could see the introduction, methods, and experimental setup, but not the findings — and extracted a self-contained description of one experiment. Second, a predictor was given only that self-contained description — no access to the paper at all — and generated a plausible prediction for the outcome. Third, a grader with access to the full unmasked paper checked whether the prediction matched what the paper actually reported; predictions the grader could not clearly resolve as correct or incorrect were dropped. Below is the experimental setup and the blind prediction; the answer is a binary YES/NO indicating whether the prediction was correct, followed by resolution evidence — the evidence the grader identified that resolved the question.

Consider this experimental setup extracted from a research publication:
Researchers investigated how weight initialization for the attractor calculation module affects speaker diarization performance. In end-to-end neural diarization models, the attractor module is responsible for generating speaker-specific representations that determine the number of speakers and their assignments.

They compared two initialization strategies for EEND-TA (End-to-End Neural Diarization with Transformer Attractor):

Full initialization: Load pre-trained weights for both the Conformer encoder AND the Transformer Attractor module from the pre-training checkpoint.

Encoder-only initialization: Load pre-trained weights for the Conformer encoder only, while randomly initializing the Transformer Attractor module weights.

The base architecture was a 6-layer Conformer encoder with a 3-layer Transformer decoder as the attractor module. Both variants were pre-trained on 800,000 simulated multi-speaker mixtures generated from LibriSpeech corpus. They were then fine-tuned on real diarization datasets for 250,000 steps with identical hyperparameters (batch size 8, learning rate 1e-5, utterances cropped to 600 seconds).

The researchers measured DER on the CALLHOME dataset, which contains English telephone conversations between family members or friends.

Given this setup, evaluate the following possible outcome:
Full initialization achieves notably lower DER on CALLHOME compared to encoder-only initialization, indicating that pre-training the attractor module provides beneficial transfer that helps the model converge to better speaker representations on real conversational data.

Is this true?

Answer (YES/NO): NO